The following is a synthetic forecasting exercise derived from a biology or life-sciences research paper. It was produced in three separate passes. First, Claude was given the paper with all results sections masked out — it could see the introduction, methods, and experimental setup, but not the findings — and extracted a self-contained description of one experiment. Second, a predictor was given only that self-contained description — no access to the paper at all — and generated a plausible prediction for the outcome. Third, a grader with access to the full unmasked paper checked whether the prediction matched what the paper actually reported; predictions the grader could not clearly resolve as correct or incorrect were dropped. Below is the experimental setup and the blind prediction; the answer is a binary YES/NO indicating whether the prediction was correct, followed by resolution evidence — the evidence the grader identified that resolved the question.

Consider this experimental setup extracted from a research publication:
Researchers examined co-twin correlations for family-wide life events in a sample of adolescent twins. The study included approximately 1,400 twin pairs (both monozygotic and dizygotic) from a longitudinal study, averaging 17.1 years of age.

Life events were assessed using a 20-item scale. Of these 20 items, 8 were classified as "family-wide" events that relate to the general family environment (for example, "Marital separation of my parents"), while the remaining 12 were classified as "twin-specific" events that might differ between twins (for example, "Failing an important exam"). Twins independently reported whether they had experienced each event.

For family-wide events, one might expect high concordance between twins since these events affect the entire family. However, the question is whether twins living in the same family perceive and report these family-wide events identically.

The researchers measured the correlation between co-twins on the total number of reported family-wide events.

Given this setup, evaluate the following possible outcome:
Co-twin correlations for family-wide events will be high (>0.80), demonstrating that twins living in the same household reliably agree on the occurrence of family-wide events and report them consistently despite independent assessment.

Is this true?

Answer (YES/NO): NO